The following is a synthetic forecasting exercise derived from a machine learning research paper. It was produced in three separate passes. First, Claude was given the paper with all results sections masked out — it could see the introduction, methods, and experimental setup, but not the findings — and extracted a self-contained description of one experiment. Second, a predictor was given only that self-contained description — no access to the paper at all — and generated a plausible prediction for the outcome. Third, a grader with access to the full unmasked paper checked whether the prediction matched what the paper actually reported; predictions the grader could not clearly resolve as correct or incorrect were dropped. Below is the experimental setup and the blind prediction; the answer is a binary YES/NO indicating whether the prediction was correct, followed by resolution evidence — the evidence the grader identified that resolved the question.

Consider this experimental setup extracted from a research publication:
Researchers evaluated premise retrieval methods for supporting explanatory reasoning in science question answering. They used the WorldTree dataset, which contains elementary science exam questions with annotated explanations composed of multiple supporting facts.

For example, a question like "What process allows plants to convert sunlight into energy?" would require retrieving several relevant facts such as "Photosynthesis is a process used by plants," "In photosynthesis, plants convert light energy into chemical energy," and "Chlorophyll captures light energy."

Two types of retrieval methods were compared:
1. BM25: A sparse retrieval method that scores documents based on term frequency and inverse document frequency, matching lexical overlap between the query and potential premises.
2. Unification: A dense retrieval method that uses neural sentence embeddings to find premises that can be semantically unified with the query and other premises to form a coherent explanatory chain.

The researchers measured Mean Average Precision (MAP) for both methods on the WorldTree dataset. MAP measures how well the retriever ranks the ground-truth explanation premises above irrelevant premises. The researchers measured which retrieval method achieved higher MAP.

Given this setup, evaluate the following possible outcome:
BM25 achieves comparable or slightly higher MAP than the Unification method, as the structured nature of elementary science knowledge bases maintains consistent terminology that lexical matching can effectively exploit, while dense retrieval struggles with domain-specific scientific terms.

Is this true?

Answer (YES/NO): NO